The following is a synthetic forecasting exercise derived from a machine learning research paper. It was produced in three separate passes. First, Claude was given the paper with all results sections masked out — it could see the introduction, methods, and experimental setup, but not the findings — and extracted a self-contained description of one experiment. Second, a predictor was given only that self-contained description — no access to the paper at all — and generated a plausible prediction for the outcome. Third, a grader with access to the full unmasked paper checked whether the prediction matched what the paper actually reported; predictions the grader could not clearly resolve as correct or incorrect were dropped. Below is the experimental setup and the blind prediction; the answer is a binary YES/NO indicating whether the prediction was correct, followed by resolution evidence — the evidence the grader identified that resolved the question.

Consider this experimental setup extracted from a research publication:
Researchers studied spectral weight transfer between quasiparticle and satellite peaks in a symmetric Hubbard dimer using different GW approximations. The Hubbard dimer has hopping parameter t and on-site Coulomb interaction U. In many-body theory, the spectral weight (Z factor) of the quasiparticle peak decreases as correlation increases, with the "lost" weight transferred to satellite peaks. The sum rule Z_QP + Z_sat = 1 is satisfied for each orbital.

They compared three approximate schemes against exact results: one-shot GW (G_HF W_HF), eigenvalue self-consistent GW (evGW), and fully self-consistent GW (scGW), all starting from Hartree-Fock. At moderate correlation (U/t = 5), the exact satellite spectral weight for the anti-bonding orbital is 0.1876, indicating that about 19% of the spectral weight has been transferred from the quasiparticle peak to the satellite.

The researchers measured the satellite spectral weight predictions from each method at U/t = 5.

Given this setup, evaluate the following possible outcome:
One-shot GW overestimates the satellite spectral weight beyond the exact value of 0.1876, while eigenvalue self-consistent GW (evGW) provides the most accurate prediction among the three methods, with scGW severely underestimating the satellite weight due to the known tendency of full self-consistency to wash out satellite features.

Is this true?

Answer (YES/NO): NO